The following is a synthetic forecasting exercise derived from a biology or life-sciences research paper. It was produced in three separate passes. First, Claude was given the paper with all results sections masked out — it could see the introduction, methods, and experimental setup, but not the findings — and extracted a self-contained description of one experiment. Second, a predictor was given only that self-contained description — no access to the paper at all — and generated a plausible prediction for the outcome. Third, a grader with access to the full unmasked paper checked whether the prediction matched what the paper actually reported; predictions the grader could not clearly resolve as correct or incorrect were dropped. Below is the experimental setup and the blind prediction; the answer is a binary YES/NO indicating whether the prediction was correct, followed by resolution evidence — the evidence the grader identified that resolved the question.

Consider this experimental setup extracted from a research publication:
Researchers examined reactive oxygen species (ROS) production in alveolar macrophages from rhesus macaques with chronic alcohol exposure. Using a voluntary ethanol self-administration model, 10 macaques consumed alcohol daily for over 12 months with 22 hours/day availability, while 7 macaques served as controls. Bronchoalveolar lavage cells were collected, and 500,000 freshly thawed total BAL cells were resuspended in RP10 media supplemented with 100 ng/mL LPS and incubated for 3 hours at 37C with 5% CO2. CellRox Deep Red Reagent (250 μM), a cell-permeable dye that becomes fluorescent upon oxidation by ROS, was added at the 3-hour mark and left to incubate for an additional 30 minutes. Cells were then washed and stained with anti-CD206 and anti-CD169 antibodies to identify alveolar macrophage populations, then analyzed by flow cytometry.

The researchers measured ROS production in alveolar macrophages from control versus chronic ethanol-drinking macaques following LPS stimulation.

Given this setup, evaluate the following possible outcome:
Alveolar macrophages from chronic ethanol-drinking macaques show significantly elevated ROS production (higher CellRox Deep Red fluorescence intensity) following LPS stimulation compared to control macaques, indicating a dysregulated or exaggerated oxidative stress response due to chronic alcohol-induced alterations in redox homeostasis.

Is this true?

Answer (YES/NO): YES